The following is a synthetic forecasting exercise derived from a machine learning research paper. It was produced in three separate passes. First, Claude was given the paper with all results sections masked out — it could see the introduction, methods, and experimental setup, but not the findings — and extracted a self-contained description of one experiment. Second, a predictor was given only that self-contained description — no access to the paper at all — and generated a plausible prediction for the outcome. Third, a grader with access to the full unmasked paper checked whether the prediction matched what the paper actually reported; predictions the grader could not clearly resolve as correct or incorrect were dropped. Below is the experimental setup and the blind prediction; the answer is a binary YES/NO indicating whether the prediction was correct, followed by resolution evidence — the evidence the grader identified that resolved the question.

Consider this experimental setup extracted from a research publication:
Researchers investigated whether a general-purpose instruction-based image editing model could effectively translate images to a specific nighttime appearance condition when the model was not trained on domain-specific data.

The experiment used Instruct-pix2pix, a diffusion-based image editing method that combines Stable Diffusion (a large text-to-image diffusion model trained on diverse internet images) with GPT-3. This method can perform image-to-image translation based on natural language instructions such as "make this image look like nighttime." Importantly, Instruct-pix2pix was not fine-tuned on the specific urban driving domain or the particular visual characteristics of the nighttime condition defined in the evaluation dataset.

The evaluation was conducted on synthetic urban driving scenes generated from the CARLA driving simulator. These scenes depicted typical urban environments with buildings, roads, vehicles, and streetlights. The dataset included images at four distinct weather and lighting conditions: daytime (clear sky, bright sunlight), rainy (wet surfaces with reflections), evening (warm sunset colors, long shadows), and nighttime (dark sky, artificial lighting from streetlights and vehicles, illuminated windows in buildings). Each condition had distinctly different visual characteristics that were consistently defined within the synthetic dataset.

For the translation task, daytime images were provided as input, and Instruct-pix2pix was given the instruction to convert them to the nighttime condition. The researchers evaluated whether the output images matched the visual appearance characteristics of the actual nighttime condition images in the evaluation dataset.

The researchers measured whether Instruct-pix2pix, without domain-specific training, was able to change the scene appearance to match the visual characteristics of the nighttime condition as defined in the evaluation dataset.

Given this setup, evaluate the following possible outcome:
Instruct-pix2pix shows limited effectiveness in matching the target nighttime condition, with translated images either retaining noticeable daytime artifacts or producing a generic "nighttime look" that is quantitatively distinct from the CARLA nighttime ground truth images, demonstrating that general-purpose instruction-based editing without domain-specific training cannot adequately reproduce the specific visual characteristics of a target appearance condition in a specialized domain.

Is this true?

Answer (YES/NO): YES